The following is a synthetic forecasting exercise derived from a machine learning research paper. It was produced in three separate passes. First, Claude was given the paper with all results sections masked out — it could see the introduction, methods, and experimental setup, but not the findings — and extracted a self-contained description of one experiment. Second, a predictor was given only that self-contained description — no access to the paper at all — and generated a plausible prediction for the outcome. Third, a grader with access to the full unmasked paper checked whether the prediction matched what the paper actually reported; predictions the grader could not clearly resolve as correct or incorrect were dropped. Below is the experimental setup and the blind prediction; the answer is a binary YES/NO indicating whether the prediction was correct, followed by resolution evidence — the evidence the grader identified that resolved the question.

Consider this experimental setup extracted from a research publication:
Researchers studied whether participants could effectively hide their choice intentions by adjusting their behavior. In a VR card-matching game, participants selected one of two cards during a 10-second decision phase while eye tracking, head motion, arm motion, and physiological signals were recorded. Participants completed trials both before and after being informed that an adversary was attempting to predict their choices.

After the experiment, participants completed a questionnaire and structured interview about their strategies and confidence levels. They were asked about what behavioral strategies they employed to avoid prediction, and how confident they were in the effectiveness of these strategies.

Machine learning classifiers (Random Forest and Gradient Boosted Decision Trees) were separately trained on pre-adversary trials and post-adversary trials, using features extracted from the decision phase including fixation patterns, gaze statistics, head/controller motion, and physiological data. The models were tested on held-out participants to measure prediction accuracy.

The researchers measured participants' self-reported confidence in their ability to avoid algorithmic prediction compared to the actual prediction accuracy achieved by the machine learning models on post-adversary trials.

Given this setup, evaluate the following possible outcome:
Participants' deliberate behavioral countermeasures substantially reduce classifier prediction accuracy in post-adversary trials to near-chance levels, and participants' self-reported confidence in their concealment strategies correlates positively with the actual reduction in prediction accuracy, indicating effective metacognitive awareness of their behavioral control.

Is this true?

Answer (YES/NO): NO